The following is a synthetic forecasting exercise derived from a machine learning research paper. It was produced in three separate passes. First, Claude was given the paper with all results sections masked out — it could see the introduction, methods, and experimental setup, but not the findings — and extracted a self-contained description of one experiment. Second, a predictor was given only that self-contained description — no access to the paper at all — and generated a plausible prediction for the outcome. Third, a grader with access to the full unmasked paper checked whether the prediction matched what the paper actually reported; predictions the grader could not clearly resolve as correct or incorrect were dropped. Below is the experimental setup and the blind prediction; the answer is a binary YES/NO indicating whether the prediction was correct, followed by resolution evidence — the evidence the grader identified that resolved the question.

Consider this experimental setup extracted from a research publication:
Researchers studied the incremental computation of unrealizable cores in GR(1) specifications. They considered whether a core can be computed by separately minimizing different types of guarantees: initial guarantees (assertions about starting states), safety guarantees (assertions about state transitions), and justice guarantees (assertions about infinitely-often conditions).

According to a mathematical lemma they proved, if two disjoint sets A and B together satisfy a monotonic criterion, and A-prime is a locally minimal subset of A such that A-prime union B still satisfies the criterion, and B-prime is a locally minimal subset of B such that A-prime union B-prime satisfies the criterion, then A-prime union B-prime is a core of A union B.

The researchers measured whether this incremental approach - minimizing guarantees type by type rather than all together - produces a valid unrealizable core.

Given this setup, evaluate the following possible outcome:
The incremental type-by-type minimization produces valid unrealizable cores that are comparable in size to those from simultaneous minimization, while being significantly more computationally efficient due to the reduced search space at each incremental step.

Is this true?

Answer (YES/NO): YES